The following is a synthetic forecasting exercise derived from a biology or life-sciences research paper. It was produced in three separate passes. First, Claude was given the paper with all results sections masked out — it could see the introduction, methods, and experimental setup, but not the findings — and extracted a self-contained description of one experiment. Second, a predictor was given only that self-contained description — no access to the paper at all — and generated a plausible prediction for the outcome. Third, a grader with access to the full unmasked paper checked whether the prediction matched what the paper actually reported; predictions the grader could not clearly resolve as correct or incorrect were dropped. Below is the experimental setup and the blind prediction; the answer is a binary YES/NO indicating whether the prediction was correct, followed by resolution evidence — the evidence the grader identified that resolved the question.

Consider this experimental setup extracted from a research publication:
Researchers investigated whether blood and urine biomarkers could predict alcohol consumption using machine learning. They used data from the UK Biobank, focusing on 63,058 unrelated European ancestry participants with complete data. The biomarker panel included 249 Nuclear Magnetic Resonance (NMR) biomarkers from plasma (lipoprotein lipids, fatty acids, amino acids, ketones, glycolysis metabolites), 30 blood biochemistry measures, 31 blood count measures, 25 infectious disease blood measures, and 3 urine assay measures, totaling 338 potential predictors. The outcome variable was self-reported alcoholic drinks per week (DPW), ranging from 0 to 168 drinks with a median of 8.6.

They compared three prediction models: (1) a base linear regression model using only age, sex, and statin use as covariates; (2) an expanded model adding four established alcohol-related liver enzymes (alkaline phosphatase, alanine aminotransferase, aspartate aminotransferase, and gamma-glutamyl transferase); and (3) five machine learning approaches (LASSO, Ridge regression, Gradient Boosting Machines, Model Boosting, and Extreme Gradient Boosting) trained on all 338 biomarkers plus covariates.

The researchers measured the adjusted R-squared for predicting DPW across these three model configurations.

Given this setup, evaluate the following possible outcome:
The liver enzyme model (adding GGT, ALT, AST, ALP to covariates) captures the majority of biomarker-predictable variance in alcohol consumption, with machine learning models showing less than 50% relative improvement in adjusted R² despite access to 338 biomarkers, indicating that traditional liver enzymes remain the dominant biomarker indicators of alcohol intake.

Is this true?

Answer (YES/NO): NO